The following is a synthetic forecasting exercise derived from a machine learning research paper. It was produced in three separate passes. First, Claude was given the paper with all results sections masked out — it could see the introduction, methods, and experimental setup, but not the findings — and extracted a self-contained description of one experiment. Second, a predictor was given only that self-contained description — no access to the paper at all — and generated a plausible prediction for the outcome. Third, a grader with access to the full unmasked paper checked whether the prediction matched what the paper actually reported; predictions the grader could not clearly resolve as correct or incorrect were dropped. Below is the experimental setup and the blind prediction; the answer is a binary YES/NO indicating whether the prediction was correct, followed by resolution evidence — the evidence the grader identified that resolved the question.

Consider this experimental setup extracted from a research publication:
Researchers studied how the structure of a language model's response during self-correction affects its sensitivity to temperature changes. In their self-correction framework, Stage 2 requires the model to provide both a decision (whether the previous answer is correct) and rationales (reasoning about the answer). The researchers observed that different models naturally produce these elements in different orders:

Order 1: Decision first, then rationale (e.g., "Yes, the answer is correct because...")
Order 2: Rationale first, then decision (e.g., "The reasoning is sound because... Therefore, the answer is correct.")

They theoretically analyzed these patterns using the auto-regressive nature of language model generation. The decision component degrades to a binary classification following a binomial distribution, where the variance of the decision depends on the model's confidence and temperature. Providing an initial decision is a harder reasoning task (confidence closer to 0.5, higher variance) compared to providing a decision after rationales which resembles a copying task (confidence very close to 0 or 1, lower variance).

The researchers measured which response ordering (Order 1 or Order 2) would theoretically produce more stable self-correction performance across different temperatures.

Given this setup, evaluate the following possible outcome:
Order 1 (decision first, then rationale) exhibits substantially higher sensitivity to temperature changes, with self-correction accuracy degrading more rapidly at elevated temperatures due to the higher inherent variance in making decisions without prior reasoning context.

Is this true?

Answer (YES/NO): YES